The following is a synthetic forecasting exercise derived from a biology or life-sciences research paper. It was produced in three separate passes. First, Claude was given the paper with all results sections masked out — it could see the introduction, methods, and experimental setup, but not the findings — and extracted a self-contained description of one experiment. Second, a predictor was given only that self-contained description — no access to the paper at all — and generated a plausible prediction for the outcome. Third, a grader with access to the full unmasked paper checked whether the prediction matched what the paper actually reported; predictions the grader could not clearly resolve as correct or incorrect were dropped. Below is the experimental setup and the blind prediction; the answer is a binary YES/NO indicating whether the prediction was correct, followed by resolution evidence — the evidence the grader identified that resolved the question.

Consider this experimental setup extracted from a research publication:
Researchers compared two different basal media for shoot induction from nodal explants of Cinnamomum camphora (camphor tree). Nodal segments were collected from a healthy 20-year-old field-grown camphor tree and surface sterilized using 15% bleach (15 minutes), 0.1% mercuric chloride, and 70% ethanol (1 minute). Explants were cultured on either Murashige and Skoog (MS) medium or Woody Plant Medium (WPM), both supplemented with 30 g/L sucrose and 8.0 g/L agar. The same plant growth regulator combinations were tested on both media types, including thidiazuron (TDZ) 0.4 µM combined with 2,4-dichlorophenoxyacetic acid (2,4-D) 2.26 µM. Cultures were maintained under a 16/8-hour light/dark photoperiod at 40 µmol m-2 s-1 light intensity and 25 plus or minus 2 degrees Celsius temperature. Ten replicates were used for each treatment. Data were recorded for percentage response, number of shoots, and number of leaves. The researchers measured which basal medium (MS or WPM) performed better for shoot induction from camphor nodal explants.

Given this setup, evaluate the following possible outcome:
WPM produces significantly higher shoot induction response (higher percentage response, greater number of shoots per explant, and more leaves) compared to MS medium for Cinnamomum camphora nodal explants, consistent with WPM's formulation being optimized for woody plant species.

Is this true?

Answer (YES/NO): NO